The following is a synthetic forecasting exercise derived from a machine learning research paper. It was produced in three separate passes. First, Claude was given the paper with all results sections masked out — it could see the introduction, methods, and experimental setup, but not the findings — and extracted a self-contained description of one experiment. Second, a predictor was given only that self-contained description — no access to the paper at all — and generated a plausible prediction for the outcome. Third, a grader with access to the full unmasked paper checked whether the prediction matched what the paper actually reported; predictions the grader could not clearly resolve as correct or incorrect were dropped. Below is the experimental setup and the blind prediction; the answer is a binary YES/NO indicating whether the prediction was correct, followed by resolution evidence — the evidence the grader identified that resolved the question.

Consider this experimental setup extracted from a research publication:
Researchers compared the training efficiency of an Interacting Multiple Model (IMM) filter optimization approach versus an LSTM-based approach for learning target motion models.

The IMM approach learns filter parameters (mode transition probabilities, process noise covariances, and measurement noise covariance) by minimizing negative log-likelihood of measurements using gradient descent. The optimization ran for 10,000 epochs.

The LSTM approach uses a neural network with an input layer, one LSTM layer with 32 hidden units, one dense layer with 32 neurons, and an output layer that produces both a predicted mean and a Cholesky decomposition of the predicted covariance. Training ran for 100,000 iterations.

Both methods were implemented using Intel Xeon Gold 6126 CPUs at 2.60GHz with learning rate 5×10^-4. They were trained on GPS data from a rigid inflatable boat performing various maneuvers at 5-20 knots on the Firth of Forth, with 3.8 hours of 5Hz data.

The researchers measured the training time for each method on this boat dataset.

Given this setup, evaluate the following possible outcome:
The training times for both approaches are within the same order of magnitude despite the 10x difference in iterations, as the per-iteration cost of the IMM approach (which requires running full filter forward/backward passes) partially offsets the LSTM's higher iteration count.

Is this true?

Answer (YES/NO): NO